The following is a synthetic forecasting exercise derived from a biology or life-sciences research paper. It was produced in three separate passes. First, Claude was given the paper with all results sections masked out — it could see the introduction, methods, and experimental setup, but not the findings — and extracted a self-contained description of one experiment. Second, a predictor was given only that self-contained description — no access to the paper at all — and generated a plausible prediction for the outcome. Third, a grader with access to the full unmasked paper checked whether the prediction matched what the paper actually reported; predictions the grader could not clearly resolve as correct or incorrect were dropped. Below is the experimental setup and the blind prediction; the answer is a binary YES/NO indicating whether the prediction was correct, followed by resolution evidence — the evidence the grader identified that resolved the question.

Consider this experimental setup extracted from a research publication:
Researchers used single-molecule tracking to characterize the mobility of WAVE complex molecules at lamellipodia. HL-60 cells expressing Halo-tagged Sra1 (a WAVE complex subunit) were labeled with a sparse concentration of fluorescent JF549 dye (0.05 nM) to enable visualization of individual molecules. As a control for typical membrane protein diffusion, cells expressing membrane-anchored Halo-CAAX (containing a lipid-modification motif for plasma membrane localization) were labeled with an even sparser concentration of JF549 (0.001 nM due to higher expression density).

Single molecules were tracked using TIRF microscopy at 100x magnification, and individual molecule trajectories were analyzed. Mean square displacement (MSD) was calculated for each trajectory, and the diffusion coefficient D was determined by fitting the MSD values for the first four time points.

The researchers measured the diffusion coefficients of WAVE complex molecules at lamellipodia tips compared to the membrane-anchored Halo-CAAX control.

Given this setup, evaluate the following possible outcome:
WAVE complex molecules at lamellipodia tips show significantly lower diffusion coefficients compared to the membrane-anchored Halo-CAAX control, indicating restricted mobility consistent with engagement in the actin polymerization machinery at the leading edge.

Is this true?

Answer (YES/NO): NO